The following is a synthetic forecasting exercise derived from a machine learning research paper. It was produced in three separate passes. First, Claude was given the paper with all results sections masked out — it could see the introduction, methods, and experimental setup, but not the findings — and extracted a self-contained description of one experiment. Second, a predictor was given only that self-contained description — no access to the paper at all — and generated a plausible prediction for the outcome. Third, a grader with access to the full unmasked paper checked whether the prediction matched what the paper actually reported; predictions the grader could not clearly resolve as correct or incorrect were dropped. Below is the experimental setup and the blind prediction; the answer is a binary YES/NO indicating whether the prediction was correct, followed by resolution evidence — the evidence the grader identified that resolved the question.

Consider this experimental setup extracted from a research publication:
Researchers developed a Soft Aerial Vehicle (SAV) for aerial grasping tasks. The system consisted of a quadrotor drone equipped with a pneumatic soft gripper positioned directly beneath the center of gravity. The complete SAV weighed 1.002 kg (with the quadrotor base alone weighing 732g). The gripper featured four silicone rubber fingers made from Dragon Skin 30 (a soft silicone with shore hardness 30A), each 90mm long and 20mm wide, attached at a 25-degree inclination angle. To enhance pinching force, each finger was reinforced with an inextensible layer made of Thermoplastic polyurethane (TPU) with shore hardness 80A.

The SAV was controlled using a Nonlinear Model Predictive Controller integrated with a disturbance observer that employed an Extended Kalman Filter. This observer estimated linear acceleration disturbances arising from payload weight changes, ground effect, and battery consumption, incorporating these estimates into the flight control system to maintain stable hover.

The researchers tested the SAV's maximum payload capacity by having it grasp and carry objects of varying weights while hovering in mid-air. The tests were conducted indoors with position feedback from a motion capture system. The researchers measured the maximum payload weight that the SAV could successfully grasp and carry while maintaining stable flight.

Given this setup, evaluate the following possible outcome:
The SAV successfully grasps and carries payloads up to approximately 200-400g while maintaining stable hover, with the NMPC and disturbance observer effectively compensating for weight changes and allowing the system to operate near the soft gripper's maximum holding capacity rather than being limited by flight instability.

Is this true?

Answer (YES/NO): YES